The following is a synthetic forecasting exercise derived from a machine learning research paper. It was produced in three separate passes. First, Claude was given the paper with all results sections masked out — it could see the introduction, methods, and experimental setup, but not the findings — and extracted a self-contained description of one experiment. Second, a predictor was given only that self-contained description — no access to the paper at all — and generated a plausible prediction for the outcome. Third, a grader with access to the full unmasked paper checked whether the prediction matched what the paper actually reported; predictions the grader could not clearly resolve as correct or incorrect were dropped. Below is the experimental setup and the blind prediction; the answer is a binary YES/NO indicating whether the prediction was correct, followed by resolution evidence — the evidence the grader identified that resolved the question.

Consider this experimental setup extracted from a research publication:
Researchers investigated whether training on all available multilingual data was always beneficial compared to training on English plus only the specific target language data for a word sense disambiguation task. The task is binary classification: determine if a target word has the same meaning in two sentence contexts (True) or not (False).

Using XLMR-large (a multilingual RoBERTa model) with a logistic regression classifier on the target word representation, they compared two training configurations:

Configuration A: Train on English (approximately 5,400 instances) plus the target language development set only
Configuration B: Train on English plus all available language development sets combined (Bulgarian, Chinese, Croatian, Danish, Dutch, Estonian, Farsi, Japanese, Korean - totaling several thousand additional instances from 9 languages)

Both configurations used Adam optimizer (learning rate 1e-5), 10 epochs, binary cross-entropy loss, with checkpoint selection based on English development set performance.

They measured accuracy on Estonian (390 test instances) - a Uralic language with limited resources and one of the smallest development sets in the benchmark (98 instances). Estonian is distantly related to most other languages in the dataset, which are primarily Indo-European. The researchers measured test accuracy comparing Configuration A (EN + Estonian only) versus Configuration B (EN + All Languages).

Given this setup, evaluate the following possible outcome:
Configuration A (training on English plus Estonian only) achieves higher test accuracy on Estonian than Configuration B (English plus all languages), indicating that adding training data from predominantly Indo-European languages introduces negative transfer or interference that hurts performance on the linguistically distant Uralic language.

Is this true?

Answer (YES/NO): NO